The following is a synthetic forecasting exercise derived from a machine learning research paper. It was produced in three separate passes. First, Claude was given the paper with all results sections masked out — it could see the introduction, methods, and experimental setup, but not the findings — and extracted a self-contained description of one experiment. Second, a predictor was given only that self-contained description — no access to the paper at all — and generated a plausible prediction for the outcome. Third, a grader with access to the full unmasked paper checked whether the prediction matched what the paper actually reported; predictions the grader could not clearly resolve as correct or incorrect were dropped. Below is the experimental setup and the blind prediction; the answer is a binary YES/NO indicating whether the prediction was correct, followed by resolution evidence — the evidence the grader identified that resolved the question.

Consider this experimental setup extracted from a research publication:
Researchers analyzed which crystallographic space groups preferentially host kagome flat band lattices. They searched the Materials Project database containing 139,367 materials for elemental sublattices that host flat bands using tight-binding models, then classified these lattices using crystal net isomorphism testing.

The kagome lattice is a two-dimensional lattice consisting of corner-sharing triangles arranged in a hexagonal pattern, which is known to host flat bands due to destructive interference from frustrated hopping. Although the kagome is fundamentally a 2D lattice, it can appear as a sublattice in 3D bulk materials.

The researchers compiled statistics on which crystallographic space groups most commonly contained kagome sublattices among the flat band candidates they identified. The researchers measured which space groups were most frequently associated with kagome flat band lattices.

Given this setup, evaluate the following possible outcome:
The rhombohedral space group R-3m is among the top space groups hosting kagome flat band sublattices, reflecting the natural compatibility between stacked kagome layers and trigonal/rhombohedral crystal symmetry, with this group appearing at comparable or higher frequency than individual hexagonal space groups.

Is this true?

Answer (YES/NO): YES